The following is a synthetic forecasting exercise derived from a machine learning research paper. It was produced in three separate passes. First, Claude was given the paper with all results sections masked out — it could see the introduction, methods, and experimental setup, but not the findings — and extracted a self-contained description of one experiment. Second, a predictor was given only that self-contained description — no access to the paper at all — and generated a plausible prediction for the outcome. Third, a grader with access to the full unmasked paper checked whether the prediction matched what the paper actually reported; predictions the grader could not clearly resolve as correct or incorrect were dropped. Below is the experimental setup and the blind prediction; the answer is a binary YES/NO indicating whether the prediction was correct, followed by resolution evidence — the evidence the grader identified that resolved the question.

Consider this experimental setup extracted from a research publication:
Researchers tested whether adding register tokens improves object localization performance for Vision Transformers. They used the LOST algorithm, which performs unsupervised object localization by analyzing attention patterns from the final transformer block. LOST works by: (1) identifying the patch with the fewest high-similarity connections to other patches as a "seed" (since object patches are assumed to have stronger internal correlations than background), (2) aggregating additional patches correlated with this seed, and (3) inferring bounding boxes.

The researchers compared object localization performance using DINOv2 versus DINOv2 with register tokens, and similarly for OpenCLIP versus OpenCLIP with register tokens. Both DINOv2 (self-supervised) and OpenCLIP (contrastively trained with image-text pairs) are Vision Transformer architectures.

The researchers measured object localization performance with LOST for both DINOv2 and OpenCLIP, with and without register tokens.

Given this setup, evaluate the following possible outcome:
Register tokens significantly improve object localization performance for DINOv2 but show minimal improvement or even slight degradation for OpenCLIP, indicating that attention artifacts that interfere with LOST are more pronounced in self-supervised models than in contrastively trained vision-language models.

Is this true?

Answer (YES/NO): YES